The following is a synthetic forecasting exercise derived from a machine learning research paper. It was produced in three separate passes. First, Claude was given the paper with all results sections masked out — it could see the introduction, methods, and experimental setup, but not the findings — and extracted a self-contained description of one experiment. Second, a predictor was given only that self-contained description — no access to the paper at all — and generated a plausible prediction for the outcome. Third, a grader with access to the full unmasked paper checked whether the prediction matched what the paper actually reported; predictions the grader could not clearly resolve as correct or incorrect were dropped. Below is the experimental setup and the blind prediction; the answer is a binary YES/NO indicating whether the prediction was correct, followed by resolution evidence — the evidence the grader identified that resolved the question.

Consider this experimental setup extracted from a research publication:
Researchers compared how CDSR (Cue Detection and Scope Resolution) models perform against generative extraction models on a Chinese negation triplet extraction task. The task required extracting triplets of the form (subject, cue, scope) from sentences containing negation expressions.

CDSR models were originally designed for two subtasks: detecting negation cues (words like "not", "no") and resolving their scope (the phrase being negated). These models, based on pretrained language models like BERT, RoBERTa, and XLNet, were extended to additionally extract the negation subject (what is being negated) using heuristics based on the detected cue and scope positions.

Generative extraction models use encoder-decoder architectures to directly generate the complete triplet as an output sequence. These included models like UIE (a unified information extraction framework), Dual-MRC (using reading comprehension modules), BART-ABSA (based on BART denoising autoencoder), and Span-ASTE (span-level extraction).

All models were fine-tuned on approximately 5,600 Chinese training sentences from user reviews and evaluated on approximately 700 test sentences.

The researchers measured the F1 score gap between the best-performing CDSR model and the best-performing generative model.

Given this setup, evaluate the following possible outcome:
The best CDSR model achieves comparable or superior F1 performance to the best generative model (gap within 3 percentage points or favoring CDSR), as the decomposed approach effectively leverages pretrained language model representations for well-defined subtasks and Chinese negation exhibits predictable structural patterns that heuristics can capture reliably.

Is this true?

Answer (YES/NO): NO